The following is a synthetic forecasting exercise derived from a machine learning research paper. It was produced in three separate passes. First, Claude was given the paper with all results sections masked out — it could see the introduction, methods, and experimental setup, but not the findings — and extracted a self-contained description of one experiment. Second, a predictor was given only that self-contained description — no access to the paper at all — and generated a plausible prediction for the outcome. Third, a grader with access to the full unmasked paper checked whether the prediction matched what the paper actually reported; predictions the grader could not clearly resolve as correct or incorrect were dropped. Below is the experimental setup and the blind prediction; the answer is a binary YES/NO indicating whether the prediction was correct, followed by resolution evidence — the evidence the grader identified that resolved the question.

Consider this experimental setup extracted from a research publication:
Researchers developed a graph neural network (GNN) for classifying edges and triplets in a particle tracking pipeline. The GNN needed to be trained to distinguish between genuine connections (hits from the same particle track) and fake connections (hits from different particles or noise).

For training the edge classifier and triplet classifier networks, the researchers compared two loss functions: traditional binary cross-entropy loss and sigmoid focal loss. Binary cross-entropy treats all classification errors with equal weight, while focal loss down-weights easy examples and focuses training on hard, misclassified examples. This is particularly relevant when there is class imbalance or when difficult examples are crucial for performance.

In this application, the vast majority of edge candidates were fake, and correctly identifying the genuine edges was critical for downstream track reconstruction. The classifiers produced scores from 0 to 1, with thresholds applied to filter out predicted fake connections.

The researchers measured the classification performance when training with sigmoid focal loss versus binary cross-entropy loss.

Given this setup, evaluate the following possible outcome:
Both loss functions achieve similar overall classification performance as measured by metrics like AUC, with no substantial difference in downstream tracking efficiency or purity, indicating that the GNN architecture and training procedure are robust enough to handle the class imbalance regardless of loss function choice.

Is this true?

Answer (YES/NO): NO